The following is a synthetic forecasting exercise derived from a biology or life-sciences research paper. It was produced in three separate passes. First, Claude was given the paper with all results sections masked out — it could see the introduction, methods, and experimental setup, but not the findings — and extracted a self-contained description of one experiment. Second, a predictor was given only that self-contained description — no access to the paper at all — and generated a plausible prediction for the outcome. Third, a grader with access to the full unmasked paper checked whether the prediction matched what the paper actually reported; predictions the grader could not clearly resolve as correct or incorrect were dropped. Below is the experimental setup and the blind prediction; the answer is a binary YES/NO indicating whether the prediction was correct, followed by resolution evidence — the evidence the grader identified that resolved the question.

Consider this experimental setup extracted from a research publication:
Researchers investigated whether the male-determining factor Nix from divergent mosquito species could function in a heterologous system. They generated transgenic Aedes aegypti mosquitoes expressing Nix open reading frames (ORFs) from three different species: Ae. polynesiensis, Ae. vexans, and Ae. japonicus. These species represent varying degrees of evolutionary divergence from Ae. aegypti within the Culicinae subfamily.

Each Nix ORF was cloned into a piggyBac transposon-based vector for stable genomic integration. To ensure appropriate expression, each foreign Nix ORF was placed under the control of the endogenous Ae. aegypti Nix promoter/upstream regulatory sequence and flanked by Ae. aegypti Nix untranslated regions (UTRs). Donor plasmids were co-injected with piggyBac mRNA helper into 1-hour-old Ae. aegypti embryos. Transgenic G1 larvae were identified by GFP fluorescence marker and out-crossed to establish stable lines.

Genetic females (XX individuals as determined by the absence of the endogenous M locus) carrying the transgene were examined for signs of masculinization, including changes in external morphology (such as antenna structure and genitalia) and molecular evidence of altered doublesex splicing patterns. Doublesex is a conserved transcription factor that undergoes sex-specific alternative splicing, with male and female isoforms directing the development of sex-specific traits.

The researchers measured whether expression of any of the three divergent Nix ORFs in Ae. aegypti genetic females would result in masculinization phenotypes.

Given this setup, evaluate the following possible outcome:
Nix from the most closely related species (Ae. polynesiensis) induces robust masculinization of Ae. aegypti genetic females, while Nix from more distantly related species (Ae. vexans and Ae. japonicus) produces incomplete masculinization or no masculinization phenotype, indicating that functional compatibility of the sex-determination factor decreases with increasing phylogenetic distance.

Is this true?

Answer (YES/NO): NO